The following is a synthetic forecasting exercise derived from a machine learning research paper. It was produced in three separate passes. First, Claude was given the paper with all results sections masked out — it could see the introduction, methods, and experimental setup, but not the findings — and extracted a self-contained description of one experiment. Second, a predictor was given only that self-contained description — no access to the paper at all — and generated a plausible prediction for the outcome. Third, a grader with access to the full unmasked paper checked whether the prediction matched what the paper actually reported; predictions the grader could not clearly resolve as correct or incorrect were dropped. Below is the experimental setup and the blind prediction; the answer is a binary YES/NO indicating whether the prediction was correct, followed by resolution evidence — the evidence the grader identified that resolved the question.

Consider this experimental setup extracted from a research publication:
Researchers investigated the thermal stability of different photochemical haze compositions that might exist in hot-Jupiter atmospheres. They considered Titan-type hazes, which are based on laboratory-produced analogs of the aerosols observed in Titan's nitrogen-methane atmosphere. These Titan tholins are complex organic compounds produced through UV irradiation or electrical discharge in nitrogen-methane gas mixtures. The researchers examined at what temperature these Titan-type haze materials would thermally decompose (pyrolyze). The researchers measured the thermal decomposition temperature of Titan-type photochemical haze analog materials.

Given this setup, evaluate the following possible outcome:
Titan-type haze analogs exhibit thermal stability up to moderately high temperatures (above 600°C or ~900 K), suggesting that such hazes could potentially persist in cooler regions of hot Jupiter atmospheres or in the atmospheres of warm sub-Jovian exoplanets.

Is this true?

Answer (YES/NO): NO